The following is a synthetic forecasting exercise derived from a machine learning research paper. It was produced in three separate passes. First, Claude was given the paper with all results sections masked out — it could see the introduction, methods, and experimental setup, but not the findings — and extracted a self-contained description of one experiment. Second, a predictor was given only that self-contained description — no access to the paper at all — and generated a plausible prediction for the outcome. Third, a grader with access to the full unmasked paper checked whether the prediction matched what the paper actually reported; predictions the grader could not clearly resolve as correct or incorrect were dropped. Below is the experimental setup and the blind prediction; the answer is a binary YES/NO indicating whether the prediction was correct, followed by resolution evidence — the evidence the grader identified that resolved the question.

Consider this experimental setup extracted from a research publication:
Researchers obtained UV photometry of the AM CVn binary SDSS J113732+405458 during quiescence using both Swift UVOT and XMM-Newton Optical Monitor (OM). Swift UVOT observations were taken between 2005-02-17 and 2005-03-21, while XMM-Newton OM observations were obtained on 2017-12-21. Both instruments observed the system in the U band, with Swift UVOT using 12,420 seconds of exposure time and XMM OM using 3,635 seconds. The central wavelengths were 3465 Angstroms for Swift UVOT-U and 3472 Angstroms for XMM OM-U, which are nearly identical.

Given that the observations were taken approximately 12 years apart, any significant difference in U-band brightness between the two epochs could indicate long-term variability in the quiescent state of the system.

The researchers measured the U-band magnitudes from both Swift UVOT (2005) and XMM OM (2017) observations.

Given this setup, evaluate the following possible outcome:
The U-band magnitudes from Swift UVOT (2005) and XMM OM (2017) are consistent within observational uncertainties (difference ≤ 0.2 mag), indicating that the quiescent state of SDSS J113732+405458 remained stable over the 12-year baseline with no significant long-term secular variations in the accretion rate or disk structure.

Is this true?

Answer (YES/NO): YES